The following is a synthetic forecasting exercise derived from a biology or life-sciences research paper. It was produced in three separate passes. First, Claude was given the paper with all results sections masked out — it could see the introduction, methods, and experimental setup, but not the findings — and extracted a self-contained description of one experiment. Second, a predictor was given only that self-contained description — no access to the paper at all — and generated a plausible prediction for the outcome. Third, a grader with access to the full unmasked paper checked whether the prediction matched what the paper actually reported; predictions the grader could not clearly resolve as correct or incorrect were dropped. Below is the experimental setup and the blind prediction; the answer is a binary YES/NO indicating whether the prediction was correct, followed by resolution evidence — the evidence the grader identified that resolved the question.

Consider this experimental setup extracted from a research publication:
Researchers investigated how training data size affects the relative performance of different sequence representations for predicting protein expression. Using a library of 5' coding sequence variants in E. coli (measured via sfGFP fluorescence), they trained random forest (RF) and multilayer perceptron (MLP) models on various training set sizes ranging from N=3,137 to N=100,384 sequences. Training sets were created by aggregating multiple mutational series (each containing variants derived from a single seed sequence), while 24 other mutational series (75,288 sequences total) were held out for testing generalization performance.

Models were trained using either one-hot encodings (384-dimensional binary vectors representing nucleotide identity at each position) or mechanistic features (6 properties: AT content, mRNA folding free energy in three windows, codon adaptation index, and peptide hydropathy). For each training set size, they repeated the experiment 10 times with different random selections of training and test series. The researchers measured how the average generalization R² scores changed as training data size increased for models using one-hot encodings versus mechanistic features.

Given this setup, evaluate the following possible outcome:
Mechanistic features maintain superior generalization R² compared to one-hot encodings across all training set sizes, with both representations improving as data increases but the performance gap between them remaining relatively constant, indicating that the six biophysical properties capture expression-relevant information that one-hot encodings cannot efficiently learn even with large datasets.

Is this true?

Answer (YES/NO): NO